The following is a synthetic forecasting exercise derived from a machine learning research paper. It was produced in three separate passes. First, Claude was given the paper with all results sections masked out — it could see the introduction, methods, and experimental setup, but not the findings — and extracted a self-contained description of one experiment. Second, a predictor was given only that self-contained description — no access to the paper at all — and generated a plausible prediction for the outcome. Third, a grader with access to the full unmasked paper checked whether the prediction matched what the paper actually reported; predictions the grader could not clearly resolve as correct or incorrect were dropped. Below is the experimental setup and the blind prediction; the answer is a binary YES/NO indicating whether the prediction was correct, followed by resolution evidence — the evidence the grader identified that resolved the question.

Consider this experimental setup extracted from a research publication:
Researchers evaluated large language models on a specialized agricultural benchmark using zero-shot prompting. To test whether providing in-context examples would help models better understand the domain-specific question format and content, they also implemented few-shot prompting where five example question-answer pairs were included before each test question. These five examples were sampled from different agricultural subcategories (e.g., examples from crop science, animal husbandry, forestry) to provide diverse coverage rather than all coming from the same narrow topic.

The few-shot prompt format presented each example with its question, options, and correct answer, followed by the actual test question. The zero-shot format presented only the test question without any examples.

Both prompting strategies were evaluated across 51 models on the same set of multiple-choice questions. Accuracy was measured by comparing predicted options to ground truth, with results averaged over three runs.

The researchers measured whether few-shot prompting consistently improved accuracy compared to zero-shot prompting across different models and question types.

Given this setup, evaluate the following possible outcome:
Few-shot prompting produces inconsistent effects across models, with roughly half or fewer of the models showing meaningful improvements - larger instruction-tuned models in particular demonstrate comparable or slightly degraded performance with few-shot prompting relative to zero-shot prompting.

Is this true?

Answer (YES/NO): NO